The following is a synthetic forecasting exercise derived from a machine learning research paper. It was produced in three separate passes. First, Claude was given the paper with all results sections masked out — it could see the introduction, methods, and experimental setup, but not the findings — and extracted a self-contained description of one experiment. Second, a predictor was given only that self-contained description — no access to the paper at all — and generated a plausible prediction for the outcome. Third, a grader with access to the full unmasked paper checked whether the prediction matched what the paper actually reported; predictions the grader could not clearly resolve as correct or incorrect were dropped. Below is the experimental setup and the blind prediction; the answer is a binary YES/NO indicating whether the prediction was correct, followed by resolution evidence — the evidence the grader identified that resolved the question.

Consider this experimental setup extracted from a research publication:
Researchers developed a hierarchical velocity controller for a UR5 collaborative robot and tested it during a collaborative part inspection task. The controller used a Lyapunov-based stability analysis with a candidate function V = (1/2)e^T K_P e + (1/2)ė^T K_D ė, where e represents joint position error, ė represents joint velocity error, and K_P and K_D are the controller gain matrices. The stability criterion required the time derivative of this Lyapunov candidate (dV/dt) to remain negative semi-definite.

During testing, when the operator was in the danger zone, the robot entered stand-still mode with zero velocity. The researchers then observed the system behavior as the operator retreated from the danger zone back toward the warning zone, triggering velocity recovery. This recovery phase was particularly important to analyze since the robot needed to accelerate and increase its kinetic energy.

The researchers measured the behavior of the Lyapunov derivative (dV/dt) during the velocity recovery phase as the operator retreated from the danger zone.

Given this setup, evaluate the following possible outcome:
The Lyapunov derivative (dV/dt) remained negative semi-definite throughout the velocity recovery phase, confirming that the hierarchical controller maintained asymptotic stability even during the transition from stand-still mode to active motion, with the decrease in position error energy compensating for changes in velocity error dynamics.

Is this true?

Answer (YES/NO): YES